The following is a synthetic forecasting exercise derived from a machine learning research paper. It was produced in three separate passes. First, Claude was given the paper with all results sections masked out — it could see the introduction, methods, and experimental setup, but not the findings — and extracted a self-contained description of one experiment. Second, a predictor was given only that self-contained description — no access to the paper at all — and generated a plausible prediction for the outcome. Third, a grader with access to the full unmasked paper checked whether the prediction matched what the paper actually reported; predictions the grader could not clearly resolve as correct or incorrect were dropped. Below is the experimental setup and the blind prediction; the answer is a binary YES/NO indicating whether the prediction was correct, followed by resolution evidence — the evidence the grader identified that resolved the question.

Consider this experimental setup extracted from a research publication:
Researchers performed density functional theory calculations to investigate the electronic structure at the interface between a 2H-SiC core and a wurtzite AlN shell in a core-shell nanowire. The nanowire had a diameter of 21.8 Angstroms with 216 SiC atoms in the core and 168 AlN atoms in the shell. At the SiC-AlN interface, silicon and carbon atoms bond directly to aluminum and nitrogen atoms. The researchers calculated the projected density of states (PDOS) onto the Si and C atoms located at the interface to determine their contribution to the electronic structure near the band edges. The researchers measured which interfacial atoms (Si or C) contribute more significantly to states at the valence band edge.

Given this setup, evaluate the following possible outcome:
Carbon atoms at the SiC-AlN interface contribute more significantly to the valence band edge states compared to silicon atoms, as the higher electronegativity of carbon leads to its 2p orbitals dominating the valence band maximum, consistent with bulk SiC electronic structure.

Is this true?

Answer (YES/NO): YES